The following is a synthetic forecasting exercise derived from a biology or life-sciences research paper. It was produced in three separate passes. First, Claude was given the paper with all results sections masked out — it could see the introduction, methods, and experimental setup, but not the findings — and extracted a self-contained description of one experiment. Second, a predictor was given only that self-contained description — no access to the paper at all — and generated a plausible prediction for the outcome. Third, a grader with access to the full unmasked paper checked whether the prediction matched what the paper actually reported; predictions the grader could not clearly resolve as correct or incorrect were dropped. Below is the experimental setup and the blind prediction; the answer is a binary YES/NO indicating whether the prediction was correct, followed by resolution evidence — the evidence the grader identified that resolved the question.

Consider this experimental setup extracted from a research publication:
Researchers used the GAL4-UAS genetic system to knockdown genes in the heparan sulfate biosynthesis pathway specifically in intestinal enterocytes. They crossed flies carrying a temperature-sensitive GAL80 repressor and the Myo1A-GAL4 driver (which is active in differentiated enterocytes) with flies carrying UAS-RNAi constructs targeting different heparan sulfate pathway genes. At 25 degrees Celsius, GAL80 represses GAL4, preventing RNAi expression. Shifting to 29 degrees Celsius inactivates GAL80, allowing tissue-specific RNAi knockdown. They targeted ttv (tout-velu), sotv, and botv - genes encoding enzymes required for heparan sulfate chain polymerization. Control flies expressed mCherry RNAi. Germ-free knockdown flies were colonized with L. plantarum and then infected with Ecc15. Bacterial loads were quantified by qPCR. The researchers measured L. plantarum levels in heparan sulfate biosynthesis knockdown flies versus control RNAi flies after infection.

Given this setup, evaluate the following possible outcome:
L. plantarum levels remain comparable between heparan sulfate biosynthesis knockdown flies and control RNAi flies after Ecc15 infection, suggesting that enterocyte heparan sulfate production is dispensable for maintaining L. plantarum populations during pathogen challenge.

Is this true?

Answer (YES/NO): NO